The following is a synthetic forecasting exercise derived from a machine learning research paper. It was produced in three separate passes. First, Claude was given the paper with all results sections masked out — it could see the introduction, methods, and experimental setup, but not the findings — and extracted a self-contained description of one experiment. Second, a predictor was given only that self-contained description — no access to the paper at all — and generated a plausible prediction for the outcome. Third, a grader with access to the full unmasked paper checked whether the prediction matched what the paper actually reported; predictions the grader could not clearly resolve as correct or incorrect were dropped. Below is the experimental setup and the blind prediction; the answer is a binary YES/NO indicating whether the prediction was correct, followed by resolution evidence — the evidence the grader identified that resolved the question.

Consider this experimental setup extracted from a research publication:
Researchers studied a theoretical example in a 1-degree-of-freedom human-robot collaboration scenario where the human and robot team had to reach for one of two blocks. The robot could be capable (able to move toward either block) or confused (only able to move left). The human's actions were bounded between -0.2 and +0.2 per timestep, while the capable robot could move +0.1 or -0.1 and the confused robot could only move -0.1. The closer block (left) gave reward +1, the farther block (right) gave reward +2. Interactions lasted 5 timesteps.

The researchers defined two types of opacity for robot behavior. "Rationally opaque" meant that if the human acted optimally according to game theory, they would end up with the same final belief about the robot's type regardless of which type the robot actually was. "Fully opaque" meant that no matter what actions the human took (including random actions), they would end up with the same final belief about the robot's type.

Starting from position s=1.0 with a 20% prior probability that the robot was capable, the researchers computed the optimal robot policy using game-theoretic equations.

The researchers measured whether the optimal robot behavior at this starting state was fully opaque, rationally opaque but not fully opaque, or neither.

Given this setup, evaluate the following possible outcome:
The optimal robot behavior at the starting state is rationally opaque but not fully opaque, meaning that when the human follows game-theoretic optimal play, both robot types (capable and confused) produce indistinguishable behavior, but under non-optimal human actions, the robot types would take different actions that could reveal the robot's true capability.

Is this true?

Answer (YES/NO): YES